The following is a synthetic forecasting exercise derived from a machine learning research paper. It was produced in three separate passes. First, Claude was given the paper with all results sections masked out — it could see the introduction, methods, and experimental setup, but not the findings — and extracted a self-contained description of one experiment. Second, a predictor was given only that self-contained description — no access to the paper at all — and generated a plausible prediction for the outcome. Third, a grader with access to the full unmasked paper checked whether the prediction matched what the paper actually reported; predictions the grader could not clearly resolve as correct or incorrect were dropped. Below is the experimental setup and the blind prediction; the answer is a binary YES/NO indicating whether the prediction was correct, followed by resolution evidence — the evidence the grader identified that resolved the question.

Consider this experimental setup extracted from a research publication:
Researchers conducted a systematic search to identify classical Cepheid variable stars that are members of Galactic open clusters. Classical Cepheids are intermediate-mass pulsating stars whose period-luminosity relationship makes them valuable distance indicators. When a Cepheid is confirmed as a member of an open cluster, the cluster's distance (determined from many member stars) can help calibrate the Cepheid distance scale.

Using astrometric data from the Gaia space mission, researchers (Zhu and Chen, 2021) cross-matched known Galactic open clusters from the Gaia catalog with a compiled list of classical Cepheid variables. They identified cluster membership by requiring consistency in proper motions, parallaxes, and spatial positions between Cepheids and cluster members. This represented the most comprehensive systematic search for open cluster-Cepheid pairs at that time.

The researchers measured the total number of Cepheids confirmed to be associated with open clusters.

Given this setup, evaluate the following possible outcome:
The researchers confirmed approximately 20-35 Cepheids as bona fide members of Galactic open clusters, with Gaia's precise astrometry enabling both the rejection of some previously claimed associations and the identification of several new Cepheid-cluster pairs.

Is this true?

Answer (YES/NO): YES